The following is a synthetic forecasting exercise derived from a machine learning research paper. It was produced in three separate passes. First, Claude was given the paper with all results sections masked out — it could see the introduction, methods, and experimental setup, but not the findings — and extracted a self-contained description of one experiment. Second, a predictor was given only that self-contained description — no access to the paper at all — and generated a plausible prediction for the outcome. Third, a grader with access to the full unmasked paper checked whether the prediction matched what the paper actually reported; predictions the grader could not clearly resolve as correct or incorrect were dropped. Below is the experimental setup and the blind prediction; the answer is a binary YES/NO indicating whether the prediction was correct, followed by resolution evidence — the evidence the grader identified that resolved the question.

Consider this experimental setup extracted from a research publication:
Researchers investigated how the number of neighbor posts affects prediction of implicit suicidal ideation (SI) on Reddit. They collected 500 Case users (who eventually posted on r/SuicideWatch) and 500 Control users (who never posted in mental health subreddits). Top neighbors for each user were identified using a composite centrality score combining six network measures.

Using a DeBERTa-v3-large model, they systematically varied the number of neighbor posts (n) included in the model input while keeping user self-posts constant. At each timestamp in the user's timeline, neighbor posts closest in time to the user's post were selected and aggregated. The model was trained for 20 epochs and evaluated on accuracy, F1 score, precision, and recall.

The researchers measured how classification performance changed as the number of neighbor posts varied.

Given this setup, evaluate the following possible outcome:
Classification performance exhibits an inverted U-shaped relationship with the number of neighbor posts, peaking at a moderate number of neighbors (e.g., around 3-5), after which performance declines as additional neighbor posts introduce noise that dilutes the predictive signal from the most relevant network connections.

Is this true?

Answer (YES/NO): NO